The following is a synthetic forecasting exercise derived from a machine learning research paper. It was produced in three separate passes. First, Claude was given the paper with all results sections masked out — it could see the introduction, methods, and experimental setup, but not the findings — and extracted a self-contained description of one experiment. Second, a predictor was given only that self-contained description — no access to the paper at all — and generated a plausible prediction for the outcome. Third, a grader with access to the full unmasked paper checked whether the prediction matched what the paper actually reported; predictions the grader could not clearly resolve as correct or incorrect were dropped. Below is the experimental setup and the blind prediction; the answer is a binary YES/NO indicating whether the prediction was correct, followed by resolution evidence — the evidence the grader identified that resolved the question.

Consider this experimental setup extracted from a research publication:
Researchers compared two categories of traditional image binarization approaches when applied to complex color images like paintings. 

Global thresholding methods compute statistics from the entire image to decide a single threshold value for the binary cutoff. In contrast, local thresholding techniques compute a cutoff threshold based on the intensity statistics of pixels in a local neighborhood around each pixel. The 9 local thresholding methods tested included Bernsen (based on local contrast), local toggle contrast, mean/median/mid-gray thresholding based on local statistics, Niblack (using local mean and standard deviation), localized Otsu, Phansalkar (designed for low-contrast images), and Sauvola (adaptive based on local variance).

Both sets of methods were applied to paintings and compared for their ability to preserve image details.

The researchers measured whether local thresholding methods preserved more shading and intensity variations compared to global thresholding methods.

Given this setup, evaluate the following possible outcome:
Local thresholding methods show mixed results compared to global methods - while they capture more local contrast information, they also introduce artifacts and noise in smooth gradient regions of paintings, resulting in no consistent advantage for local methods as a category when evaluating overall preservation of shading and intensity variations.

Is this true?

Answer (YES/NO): NO